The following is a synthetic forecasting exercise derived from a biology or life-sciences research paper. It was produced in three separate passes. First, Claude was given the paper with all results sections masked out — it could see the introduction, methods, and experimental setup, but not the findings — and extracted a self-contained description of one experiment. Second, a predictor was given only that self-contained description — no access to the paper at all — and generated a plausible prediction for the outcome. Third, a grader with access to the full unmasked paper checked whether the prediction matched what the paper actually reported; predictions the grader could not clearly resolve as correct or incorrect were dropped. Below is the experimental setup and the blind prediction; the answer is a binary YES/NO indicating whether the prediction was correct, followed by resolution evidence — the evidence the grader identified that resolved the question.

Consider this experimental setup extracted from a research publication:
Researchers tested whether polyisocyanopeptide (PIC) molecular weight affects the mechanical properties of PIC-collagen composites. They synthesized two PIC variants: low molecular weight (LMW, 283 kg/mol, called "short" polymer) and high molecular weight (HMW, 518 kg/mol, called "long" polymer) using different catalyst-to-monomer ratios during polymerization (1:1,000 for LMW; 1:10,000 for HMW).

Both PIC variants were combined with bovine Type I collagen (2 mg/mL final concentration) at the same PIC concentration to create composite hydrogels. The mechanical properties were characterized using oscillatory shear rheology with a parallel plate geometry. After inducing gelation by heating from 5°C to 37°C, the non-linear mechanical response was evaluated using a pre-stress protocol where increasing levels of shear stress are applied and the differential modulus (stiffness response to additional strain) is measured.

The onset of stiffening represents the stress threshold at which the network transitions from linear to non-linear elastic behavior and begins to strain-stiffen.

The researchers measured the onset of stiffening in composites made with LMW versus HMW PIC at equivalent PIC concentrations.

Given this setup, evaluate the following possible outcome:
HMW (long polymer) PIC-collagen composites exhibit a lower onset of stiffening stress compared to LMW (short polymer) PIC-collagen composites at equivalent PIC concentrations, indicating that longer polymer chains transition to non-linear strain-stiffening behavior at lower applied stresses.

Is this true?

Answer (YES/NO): NO